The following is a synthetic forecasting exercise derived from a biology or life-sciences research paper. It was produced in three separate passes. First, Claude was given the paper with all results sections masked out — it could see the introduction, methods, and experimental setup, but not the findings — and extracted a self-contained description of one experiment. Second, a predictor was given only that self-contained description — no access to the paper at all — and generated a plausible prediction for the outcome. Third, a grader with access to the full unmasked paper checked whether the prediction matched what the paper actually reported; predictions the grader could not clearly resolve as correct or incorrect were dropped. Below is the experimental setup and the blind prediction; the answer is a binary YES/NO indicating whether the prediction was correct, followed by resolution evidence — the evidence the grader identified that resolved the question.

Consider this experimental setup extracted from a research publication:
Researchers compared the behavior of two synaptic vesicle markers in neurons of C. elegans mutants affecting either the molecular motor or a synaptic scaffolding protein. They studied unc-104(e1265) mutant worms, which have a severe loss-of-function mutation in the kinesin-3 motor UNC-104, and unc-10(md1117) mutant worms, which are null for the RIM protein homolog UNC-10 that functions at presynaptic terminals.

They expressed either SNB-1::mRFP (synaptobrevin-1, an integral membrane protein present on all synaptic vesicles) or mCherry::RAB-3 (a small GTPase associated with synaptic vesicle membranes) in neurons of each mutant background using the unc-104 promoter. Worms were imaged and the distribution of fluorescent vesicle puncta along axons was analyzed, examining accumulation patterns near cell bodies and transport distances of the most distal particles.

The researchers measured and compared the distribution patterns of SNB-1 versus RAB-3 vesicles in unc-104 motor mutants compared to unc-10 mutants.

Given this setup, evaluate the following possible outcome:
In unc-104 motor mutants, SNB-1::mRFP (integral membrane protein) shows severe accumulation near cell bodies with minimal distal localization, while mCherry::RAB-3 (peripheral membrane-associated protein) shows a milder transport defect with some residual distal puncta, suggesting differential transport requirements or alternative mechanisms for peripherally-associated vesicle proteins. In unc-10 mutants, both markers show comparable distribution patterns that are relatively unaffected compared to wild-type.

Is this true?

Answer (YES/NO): NO